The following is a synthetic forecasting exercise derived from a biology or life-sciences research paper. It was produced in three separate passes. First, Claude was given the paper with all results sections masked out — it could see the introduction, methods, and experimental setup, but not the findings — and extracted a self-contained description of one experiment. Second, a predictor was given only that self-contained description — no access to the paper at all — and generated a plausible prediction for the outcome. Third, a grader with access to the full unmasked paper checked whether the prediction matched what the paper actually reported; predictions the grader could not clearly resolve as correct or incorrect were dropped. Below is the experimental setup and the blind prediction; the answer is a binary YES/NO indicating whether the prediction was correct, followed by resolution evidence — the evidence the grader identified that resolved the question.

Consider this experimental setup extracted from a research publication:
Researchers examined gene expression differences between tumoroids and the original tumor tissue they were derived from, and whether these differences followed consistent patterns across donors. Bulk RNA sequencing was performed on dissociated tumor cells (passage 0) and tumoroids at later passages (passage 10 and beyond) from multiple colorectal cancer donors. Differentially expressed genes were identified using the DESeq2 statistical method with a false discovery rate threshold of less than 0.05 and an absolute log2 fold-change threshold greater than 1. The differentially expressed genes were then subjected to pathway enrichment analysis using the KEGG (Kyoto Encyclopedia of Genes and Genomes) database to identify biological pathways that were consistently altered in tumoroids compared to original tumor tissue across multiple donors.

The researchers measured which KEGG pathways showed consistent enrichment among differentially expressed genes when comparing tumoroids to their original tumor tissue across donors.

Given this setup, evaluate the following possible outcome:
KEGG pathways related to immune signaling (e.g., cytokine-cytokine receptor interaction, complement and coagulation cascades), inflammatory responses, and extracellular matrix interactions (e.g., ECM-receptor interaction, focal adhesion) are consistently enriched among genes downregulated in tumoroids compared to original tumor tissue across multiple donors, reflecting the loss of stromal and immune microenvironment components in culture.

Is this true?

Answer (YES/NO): NO